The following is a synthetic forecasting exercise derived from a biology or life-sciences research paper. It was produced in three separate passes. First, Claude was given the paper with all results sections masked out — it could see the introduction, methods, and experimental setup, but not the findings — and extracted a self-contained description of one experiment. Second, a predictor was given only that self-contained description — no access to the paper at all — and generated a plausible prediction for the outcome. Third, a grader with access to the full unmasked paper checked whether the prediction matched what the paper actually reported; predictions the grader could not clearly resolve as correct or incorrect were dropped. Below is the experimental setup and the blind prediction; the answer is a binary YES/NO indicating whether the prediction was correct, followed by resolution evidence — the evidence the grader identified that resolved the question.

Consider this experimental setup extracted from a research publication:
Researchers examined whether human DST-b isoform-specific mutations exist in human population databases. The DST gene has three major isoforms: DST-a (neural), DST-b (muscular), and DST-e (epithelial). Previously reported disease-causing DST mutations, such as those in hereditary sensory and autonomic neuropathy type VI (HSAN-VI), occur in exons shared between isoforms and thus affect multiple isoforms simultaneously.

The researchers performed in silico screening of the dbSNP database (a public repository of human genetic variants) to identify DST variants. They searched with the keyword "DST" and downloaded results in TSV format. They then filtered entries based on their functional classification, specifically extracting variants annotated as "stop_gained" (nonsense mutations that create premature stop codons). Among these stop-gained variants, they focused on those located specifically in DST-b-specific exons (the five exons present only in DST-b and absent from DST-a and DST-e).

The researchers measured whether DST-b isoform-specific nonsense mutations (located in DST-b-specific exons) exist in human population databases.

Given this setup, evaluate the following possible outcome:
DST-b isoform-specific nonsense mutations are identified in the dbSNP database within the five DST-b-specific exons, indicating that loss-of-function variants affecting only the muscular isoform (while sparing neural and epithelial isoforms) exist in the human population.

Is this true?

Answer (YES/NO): YES